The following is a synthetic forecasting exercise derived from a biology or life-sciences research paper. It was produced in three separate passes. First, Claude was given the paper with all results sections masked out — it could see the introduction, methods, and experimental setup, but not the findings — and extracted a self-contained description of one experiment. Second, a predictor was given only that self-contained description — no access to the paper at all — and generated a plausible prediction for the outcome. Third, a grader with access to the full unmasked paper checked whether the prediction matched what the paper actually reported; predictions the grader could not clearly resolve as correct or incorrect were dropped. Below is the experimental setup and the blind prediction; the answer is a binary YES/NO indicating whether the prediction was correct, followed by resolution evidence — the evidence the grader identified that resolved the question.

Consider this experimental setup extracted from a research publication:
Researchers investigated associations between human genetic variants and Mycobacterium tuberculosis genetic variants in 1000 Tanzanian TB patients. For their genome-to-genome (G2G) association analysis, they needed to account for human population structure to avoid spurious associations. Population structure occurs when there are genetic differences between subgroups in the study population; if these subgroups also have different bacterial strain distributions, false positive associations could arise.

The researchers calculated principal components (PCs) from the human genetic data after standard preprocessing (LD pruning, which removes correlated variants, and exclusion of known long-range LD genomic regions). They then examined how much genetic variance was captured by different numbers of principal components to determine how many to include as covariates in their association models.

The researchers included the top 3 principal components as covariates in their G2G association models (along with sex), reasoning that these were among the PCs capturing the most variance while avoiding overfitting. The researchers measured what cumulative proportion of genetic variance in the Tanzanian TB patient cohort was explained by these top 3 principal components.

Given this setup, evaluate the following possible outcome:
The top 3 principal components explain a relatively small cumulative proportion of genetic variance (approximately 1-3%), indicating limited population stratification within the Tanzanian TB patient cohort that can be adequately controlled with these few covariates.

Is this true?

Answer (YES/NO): NO